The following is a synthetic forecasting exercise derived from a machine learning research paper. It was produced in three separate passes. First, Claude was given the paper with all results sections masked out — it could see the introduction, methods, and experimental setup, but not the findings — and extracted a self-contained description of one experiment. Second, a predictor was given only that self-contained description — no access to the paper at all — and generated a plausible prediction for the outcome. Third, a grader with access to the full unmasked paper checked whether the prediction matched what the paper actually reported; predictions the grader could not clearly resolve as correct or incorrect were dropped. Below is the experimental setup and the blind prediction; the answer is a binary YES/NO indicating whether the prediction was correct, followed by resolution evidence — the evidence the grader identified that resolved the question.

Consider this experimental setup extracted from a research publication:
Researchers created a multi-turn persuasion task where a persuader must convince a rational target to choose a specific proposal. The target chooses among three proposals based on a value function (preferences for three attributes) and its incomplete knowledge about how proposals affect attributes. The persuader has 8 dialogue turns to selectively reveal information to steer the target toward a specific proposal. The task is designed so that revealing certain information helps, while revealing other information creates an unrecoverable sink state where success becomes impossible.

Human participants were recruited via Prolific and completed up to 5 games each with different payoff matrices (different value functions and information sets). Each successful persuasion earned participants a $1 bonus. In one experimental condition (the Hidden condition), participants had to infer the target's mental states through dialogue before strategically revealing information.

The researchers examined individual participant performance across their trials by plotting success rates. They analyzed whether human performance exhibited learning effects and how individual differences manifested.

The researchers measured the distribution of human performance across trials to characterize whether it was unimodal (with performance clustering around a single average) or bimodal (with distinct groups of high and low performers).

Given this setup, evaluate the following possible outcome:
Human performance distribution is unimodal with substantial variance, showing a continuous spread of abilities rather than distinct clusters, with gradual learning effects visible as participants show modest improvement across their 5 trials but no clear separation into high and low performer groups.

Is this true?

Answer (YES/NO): NO